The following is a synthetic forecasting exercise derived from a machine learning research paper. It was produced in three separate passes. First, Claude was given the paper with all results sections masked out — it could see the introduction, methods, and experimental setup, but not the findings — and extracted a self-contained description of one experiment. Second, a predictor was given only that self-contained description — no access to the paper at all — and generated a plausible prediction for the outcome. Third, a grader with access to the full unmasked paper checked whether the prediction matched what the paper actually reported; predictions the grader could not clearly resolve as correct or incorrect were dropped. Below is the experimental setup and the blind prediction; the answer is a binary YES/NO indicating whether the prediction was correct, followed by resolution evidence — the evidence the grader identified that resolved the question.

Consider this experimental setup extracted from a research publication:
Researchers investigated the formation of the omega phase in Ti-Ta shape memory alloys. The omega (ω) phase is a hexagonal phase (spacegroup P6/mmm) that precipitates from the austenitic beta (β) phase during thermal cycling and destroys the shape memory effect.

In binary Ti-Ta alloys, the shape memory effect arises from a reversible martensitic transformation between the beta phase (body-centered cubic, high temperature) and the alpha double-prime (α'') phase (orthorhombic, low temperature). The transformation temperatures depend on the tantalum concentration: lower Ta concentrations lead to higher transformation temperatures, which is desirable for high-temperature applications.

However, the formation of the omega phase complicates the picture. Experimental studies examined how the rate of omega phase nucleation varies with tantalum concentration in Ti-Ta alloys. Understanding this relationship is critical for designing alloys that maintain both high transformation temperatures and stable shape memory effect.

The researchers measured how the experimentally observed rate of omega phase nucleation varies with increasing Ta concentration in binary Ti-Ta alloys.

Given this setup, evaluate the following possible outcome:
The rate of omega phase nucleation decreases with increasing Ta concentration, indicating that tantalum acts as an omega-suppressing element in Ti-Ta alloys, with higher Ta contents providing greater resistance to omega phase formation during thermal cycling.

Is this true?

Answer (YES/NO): YES